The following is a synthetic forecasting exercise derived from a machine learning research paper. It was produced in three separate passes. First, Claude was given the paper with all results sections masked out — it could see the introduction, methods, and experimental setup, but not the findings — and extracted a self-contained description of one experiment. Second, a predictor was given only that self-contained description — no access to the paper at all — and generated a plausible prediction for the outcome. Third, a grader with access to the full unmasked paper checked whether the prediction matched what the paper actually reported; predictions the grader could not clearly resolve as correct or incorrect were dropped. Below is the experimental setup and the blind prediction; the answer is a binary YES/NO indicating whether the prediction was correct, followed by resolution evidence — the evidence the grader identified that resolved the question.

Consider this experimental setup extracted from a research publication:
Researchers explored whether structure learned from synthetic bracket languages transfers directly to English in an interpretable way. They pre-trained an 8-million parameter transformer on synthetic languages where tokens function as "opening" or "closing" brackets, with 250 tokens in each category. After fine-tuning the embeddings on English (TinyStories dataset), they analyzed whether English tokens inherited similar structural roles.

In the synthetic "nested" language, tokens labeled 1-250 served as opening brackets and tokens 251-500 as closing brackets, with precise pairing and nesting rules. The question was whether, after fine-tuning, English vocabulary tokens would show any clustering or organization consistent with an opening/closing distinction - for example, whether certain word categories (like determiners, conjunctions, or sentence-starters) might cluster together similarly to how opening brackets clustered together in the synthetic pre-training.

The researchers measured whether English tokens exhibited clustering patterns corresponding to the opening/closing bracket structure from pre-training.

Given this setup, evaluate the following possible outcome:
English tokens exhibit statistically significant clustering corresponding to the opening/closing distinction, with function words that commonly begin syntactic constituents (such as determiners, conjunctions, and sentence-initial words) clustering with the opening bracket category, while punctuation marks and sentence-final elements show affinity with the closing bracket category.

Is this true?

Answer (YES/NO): NO